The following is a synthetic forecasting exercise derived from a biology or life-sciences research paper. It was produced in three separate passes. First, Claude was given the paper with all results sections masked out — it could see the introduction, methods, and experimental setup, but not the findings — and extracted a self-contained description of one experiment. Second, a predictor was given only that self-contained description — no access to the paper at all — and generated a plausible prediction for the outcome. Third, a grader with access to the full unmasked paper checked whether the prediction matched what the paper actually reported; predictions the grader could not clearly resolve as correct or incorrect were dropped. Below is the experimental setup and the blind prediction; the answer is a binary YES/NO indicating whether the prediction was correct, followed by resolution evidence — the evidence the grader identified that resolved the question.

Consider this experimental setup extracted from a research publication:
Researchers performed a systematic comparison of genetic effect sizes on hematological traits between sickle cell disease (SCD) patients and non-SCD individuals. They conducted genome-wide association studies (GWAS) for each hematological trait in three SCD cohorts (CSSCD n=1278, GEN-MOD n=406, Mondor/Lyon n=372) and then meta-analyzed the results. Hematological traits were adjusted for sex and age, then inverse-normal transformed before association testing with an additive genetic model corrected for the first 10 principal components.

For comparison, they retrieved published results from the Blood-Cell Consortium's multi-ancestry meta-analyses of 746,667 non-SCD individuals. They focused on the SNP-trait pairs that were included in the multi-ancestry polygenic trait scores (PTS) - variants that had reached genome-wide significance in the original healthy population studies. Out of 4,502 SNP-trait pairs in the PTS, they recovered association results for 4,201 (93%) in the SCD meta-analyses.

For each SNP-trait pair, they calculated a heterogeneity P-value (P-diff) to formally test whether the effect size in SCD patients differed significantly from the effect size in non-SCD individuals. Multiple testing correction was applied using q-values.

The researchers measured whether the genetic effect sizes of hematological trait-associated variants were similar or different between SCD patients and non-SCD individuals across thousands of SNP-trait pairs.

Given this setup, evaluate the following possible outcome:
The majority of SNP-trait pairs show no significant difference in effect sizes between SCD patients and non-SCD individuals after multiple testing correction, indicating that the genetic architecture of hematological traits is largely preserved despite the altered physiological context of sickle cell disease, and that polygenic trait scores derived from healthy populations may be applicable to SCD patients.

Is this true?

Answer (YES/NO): NO